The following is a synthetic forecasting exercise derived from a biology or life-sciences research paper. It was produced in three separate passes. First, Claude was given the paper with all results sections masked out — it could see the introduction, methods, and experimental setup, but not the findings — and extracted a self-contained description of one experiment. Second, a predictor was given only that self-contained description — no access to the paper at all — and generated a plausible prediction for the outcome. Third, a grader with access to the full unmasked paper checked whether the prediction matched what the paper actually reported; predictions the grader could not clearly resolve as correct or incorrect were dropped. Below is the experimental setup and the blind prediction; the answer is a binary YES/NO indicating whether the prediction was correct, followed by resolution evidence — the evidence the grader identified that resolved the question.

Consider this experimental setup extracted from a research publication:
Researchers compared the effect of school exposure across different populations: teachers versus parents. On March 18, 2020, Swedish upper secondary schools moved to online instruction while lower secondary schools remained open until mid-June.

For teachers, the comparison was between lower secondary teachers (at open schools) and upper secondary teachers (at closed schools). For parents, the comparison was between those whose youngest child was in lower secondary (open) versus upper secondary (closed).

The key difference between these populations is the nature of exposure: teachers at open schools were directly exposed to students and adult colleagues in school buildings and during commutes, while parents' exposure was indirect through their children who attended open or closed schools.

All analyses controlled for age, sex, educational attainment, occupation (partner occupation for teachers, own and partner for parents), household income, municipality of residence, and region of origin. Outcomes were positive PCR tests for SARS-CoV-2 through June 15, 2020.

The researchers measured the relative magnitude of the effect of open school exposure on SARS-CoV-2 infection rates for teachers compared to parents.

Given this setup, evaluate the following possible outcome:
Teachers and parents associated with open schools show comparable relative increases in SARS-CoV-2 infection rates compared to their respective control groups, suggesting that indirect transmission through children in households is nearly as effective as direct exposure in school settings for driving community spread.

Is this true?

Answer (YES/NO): NO